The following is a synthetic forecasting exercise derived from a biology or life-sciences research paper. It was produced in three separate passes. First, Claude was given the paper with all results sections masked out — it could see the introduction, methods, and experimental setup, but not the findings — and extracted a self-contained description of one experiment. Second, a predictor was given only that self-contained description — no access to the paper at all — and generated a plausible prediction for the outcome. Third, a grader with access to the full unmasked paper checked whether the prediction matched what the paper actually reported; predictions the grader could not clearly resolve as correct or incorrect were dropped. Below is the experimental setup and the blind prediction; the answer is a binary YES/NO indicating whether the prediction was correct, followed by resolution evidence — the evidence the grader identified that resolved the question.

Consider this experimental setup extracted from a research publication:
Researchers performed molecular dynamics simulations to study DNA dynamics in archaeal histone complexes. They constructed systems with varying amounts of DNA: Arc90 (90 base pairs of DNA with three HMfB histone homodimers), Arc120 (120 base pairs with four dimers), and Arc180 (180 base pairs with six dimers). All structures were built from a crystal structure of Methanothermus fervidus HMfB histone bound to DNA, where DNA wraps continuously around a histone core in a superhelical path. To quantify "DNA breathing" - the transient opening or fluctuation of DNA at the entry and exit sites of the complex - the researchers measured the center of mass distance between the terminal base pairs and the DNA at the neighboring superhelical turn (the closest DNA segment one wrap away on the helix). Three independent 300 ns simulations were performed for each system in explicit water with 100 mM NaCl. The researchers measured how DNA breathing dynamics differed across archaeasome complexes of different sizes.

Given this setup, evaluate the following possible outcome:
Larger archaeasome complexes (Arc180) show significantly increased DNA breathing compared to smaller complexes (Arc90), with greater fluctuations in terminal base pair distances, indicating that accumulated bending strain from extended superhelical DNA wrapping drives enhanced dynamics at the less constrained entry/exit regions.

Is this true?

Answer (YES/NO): NO